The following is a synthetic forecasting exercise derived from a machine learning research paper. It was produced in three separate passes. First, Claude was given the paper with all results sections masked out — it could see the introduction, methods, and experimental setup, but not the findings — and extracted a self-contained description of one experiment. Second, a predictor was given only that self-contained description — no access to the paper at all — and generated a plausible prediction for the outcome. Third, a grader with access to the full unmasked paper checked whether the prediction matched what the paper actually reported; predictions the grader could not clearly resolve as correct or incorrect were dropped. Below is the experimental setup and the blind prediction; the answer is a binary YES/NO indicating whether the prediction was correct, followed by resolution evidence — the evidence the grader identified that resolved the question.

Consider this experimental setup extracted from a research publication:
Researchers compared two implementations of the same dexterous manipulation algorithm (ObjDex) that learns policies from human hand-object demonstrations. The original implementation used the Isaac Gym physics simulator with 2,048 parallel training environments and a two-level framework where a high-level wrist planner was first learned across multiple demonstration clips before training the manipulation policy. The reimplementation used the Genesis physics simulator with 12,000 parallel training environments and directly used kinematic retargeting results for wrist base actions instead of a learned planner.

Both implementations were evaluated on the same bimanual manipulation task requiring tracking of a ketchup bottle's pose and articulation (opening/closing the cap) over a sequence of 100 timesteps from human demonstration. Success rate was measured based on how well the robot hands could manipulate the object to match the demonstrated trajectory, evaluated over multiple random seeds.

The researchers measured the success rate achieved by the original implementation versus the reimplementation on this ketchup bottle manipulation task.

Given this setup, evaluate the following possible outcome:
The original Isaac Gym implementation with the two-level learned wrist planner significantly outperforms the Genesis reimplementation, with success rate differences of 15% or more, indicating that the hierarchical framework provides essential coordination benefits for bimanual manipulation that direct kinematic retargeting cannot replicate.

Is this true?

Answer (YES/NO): NO